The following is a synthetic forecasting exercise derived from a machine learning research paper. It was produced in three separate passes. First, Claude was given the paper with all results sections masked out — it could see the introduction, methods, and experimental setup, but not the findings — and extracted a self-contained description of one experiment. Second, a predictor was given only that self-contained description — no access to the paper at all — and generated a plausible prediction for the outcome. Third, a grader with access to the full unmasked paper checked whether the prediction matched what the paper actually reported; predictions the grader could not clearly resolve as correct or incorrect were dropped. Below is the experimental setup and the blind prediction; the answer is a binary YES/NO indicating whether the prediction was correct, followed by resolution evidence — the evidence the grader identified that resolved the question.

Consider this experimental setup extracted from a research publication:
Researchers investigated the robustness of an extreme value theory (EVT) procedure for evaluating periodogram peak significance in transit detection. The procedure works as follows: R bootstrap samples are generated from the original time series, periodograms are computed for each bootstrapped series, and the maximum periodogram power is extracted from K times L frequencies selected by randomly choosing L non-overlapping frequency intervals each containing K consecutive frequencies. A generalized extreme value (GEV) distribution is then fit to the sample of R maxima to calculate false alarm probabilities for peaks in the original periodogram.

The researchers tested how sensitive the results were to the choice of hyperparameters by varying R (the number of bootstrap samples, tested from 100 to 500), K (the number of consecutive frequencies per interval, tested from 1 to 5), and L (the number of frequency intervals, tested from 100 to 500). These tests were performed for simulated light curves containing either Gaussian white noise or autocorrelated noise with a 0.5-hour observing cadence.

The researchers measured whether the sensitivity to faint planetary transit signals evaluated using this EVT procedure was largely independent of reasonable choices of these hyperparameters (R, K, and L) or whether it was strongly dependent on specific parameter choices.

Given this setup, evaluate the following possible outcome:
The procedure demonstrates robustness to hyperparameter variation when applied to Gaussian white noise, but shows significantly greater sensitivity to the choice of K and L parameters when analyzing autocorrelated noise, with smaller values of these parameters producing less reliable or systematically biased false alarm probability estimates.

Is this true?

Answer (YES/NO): NO